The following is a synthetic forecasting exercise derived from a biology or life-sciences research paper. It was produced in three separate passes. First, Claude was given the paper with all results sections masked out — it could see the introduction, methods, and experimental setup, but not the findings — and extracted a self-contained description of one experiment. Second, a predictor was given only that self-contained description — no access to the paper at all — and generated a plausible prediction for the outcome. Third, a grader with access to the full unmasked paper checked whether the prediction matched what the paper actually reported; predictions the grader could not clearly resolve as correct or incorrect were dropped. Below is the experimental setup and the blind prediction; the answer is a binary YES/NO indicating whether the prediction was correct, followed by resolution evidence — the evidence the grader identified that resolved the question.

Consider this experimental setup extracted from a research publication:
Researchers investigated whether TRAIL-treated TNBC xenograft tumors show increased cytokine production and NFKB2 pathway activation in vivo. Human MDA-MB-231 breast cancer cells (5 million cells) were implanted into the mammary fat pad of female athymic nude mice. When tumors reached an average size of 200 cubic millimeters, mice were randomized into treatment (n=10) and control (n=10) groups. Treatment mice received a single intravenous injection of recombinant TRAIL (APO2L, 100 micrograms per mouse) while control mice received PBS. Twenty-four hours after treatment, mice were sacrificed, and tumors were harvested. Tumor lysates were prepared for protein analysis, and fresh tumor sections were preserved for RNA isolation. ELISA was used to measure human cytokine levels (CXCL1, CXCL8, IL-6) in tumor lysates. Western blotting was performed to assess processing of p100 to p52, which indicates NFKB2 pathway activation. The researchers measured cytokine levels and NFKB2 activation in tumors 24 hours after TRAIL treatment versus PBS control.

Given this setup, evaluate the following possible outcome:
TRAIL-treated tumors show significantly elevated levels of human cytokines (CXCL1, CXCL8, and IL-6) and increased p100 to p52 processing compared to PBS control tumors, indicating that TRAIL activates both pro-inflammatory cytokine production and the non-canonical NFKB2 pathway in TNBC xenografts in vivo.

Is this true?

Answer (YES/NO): YES